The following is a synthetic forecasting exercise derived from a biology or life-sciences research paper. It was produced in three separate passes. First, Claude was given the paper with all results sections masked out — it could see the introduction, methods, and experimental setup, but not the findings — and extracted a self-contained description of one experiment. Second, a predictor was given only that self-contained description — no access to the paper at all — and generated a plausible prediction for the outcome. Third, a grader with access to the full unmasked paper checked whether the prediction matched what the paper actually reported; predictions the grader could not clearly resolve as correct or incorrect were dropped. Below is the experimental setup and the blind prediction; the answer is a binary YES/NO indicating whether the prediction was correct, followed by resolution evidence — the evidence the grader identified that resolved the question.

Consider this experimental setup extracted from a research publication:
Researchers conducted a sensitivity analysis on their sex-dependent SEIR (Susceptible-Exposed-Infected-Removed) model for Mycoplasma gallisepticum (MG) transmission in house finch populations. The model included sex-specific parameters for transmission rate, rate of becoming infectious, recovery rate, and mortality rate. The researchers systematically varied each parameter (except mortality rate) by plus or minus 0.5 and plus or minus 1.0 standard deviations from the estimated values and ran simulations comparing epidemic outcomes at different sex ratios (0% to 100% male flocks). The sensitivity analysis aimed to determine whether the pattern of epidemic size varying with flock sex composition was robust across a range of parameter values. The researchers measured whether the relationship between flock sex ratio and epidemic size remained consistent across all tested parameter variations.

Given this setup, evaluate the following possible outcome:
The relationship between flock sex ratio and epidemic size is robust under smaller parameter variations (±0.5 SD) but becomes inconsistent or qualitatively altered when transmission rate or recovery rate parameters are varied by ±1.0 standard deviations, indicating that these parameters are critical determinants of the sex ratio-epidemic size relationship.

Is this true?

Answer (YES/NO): NO